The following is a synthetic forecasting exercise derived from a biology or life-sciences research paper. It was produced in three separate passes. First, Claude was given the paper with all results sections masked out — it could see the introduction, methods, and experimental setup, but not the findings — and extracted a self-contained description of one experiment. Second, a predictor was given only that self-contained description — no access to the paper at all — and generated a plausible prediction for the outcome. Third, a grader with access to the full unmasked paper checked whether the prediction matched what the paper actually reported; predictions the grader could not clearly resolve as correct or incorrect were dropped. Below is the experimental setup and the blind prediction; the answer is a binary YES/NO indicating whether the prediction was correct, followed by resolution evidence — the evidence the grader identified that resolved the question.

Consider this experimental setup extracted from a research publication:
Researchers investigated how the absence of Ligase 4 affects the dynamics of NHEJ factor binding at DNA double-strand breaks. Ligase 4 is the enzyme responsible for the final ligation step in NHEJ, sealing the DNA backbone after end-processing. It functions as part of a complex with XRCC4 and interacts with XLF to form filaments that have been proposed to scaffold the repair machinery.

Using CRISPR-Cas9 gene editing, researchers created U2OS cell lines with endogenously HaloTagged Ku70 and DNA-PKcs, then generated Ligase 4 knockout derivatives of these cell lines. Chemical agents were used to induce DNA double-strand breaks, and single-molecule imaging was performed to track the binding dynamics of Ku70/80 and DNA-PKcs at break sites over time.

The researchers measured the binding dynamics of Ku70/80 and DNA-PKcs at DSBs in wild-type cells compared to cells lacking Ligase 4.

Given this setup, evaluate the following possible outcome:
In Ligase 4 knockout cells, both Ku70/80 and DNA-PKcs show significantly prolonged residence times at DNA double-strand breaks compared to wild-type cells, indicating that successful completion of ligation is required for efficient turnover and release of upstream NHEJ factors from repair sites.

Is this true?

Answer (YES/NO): NO